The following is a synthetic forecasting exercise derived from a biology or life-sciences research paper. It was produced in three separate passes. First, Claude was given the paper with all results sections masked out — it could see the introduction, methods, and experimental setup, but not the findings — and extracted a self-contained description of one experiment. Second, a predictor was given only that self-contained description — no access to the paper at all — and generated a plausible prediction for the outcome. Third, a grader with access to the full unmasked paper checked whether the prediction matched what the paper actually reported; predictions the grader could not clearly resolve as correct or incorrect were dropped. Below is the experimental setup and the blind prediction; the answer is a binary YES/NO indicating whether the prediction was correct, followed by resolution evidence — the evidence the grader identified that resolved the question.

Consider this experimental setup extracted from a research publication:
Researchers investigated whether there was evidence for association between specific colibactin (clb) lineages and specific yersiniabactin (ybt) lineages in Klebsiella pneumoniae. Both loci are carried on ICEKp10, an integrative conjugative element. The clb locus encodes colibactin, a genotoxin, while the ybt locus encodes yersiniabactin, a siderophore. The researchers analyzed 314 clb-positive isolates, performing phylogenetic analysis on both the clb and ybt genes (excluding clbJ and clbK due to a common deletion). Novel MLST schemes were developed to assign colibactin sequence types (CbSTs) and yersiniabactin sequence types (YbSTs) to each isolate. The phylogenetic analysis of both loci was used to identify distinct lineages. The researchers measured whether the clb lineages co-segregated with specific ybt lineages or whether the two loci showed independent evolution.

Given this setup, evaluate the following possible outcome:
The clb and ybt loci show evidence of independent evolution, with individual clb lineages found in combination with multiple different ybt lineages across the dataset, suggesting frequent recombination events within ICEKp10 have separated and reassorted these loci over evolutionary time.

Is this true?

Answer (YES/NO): NO